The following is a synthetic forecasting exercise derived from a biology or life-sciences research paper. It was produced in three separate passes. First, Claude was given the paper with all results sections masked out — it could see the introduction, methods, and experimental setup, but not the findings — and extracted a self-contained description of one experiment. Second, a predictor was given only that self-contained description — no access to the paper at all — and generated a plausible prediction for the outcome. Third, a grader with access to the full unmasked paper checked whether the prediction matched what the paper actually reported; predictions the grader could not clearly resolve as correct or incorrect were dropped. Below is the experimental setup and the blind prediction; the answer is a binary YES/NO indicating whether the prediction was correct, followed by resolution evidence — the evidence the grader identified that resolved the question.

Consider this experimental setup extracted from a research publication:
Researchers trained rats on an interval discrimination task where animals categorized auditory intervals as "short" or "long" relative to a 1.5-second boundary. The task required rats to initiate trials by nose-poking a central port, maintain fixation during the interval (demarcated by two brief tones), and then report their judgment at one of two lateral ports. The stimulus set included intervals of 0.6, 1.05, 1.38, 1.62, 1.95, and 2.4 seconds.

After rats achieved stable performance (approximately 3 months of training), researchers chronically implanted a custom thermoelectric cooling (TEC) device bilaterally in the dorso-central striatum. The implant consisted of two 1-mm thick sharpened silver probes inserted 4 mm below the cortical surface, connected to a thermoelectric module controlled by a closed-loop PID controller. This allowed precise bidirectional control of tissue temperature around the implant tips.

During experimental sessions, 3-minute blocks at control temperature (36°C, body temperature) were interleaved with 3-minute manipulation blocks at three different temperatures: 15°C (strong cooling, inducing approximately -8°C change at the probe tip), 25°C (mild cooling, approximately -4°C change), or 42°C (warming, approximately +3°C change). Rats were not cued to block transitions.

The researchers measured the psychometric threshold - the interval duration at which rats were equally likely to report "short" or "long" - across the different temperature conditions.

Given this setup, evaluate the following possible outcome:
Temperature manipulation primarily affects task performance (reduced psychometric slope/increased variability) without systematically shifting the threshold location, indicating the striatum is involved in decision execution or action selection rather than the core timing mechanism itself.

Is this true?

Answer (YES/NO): NO